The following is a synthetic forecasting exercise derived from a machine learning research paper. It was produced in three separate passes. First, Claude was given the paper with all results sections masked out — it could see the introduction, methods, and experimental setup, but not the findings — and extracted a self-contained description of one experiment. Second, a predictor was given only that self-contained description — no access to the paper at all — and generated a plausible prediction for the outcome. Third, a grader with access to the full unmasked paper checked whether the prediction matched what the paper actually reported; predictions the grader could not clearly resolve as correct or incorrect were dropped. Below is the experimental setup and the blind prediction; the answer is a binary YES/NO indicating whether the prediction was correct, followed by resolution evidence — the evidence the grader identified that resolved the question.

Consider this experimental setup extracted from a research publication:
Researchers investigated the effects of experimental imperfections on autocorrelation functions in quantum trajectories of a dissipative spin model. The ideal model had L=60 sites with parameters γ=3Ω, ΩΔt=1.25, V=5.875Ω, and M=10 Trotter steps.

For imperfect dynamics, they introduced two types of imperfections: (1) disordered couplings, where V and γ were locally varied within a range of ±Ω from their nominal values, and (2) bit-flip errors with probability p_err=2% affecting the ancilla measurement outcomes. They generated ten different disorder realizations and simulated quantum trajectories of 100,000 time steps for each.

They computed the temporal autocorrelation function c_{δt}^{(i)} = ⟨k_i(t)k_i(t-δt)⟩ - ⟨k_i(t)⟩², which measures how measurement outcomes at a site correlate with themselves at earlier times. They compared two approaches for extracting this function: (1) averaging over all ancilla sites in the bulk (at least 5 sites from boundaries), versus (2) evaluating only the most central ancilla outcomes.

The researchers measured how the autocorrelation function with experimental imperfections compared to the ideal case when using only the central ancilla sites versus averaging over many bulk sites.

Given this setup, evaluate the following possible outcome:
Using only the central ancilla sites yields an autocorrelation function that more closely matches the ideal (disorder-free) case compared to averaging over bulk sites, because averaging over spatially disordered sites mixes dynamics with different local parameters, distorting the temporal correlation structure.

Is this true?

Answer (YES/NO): NO